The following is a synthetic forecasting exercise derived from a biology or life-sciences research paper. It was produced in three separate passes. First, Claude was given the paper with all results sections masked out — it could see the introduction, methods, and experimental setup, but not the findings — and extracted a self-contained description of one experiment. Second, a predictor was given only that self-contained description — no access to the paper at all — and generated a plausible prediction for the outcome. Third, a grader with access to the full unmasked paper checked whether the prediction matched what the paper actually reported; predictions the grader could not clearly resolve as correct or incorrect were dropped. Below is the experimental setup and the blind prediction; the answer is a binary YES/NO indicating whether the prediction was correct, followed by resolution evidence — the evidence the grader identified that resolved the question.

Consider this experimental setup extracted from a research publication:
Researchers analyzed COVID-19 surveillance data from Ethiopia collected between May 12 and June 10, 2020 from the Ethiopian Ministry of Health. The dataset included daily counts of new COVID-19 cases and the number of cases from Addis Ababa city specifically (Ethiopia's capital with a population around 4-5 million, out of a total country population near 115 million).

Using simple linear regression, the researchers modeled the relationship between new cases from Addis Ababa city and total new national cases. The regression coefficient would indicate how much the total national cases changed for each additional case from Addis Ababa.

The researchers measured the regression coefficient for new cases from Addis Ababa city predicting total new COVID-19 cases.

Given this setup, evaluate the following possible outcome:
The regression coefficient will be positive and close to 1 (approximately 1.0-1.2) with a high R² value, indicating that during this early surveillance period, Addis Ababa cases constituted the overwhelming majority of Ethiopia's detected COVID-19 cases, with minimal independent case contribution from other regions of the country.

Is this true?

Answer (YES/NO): YES